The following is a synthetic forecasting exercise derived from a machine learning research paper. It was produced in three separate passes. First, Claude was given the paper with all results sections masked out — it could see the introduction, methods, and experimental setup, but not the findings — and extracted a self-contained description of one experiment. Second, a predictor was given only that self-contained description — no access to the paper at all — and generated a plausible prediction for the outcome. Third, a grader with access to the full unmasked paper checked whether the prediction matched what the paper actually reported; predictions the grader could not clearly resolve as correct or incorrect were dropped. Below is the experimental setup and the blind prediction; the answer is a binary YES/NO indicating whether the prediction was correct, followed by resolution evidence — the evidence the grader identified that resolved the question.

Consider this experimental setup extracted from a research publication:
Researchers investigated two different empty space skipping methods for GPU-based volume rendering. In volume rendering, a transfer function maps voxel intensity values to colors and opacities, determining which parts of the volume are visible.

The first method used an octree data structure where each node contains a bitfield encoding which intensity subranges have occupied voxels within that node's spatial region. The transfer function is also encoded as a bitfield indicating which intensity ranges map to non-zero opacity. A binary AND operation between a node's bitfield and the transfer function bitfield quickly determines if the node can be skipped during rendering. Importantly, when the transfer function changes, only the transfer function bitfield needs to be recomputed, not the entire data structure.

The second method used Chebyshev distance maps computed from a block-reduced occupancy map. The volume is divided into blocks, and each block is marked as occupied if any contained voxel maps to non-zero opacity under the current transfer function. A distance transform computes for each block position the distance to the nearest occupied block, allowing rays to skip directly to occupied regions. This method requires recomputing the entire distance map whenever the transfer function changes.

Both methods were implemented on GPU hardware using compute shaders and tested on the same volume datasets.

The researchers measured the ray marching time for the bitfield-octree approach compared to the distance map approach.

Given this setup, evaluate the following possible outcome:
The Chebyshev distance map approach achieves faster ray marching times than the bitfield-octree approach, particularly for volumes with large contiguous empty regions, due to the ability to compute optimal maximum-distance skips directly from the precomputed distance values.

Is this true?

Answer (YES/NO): YES